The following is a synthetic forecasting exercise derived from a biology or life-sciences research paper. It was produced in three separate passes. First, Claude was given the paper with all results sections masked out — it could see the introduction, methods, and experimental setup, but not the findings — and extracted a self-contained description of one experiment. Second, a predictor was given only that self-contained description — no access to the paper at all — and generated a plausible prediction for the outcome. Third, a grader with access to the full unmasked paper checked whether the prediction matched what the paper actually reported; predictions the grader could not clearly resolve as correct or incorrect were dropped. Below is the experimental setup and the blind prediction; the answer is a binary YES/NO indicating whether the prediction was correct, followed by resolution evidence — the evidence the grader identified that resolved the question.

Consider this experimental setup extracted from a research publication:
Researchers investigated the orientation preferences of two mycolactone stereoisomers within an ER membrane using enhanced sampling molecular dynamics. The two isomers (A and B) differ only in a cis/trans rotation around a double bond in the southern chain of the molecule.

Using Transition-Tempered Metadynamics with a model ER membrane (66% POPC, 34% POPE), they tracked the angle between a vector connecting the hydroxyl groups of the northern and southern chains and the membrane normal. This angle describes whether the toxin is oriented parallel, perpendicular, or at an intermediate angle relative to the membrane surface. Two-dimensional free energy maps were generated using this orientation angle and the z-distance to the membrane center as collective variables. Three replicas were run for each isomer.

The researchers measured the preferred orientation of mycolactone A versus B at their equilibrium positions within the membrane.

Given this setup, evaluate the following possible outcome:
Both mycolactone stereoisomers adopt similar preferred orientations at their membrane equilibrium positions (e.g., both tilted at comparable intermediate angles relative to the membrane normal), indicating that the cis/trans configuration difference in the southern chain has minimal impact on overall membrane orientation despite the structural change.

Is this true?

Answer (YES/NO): NO